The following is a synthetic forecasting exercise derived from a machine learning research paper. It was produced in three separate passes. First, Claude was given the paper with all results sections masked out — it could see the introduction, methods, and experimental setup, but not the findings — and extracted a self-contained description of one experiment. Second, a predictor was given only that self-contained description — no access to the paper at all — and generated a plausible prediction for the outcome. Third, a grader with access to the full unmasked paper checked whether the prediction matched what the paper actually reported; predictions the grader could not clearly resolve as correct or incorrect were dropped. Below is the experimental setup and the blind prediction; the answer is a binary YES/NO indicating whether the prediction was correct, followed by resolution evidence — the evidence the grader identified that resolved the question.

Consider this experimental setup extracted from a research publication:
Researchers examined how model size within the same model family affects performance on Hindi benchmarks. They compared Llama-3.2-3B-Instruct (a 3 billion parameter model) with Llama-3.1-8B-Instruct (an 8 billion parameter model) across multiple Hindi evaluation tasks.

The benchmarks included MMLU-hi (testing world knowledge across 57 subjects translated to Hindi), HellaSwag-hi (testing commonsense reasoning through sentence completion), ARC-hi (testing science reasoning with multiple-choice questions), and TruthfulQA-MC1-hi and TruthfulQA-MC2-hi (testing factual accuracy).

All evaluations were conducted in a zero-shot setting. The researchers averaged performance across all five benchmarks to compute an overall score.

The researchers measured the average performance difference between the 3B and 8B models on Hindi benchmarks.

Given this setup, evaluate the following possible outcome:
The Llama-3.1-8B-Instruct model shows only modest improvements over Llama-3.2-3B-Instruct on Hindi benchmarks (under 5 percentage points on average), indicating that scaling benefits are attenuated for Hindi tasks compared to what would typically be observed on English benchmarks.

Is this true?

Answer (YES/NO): YES